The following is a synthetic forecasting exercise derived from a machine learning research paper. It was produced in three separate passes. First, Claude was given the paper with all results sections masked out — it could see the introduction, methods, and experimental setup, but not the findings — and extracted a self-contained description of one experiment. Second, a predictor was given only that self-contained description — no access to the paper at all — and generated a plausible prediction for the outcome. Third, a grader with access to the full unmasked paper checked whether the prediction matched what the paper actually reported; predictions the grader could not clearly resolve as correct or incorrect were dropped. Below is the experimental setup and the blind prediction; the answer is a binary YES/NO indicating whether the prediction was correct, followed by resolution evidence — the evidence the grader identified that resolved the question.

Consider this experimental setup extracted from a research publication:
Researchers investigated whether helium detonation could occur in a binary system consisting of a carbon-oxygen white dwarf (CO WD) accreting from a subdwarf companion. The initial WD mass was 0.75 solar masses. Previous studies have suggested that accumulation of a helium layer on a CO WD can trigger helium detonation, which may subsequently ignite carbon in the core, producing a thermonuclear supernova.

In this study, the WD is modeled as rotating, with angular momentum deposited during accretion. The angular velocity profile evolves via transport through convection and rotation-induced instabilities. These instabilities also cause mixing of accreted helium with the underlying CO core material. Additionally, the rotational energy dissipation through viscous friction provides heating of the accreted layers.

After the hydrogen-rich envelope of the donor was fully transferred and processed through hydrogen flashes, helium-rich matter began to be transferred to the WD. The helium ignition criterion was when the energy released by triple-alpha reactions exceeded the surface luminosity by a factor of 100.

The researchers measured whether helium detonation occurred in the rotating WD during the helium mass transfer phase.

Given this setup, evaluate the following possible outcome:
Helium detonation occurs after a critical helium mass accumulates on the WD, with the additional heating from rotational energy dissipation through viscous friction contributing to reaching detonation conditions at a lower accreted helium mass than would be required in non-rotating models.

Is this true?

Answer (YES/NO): NO